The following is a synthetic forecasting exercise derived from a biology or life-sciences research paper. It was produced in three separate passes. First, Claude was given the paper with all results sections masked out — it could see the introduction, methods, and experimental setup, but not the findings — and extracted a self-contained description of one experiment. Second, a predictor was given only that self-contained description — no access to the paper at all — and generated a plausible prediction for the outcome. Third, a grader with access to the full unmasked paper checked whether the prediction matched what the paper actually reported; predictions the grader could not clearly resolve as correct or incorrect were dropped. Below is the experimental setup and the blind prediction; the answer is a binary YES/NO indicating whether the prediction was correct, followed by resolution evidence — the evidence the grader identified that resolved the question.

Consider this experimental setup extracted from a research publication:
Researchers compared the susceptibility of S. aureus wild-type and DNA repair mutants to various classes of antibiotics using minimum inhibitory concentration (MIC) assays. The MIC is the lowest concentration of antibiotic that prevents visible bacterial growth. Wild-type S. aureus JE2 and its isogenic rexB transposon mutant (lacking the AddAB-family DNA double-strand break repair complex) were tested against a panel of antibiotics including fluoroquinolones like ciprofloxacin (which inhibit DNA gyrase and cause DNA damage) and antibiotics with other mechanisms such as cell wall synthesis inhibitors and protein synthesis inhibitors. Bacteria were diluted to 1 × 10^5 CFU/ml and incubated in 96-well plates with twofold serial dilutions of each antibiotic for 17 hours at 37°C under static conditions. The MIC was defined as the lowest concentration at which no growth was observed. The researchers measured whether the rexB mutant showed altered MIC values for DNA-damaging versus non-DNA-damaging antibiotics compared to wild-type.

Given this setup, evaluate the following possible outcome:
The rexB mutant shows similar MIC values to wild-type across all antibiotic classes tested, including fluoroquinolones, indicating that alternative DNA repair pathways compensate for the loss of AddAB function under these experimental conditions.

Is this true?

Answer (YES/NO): NO